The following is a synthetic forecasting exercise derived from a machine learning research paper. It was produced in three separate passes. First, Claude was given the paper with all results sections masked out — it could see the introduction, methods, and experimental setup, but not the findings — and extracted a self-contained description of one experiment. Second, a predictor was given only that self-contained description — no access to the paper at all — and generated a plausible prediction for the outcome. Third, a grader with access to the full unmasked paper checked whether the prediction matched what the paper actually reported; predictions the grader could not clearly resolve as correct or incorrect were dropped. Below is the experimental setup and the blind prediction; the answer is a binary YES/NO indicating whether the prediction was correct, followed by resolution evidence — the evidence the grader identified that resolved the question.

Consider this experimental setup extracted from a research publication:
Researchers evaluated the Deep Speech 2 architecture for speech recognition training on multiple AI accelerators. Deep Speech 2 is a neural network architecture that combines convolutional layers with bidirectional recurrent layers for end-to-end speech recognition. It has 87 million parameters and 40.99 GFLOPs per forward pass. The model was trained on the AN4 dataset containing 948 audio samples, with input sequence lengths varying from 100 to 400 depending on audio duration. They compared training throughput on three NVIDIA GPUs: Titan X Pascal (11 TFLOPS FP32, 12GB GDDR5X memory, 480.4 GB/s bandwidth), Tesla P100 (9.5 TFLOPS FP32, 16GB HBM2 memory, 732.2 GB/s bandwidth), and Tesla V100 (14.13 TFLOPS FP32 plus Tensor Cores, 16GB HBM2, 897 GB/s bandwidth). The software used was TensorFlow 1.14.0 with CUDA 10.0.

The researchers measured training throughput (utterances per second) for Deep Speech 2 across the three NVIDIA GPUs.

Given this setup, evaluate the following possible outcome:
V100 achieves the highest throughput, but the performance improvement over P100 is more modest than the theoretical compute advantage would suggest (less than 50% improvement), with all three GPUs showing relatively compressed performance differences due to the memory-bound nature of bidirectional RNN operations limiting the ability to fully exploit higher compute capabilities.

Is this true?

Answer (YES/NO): YES